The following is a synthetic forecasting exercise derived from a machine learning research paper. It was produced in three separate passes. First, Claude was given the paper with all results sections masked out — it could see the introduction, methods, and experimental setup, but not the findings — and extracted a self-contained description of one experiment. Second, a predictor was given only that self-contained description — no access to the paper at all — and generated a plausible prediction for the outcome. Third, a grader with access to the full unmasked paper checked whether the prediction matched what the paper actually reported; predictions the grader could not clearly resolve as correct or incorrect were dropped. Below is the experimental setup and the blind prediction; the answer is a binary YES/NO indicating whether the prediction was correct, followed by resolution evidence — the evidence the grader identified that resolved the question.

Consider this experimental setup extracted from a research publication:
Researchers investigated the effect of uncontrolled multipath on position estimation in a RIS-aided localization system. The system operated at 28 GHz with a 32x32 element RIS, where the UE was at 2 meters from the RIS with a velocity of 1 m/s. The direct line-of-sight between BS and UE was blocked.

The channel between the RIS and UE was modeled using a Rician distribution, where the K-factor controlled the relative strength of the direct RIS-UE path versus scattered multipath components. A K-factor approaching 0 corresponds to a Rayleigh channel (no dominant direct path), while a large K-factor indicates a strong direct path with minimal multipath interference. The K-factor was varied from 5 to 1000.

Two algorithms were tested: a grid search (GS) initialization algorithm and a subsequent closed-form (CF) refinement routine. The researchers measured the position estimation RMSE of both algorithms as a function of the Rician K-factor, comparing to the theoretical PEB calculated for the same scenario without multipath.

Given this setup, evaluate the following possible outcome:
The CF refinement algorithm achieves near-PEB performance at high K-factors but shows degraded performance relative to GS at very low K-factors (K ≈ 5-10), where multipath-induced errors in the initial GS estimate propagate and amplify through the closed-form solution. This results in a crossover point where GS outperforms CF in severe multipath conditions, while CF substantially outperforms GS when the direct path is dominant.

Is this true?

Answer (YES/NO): NO